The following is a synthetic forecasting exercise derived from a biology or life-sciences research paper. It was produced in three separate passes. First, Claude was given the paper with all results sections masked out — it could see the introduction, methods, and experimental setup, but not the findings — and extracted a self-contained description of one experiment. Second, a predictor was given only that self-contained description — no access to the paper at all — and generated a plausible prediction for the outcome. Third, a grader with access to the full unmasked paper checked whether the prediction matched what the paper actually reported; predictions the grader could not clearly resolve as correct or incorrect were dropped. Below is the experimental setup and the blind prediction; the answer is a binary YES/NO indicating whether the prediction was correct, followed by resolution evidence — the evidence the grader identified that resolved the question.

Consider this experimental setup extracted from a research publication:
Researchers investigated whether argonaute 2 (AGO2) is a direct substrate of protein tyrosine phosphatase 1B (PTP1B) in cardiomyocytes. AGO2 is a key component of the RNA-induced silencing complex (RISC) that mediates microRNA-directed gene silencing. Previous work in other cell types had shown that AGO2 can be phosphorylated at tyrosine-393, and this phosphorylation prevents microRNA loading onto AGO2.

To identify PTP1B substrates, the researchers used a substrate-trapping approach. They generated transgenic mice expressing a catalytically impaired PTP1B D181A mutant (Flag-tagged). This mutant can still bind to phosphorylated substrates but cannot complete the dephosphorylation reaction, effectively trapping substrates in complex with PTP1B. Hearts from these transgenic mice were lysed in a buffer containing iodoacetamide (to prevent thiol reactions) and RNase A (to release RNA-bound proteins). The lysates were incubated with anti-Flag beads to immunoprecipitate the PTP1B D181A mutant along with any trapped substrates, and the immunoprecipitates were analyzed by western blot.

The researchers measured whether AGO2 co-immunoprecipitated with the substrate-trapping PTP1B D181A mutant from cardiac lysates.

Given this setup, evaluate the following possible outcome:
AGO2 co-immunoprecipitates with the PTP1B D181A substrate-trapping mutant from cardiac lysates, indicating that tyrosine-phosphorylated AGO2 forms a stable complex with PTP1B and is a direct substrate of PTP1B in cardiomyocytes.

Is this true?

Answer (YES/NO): YES